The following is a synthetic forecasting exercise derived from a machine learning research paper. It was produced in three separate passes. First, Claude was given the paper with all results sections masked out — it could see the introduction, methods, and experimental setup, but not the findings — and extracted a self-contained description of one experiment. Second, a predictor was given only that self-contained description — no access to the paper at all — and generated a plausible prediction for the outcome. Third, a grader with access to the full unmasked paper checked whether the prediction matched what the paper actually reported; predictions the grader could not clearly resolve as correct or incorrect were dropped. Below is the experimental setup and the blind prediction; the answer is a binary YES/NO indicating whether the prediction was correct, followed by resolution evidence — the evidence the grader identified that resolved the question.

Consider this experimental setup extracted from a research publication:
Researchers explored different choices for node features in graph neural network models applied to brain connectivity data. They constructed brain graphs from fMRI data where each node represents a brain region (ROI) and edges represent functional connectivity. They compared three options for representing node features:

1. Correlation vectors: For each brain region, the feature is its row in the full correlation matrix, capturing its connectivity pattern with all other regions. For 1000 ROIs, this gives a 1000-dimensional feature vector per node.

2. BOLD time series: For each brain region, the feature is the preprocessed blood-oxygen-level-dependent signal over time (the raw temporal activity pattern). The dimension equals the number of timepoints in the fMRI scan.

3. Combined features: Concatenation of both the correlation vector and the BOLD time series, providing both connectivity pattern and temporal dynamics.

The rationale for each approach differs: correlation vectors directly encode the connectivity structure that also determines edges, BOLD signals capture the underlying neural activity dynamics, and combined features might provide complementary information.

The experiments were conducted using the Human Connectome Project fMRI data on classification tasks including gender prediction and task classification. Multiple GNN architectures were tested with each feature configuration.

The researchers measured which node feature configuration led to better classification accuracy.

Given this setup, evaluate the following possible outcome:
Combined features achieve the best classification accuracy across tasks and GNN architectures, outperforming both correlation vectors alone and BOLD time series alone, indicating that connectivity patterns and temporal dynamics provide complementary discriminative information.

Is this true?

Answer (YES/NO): NO